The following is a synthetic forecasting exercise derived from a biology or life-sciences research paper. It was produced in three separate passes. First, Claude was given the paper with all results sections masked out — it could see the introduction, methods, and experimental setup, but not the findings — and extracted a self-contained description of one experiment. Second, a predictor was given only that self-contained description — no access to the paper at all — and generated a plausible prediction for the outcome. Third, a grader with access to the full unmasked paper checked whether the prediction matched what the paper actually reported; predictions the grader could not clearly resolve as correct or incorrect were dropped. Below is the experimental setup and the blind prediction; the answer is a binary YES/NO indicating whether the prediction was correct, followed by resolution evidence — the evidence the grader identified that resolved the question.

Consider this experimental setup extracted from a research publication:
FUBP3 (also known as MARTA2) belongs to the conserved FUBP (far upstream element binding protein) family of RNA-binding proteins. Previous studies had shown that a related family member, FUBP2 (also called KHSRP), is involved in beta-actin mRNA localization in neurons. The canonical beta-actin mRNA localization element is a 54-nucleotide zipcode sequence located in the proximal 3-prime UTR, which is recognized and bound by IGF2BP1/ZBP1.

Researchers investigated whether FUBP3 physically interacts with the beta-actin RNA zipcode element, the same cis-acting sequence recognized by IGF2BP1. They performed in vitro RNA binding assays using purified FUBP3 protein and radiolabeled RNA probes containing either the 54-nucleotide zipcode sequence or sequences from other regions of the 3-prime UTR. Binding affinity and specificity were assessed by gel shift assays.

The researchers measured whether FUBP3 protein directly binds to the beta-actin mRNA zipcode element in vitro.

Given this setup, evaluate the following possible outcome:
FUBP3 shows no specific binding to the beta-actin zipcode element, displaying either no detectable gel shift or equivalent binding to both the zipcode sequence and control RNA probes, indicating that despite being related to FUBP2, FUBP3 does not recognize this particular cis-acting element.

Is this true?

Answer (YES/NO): YES